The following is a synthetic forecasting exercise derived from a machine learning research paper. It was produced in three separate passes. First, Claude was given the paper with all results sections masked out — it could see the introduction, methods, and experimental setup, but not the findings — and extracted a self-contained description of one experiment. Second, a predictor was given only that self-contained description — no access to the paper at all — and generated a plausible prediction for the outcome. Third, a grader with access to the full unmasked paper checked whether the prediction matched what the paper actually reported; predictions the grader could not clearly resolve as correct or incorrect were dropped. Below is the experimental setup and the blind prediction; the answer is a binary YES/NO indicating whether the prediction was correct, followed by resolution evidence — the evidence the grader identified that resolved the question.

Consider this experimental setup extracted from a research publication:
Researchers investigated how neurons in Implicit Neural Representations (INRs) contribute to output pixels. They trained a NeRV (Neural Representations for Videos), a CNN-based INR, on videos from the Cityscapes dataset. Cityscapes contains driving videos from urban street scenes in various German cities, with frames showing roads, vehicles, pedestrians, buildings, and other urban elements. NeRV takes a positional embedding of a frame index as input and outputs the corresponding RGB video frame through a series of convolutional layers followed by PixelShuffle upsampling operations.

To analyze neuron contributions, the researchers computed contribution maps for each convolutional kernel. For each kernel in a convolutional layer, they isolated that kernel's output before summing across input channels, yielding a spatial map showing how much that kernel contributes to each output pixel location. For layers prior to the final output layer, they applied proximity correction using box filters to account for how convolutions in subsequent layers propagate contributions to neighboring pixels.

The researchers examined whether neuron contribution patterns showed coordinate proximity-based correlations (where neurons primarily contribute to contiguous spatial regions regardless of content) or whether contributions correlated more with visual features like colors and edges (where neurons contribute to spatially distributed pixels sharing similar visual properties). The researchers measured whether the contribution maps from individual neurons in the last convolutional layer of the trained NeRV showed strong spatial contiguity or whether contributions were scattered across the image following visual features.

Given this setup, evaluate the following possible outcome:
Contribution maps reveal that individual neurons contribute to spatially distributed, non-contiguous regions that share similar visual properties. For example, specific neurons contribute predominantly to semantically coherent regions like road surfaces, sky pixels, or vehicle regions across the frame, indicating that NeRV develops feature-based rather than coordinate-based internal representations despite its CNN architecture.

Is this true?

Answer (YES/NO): NO